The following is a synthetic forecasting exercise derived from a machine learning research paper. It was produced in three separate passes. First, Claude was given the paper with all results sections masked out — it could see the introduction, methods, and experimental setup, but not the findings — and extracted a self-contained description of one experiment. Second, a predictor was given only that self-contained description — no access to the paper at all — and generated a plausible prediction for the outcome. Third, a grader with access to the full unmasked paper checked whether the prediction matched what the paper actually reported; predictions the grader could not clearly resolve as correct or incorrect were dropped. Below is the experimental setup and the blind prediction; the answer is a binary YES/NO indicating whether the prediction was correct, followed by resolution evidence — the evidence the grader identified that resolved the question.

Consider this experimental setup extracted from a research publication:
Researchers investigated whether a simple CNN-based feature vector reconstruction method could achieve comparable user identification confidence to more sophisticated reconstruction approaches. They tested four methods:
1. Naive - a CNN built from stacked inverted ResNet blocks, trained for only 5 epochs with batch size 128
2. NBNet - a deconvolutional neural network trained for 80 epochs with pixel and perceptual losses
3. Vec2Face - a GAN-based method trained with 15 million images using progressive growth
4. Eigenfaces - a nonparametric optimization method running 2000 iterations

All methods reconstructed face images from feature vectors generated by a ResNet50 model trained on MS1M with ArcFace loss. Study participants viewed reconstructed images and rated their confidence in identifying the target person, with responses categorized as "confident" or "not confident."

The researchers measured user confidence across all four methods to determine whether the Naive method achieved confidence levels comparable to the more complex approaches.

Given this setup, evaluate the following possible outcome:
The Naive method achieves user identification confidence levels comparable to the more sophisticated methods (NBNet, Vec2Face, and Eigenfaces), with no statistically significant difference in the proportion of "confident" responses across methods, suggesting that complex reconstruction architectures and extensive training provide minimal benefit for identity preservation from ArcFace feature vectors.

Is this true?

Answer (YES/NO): NO